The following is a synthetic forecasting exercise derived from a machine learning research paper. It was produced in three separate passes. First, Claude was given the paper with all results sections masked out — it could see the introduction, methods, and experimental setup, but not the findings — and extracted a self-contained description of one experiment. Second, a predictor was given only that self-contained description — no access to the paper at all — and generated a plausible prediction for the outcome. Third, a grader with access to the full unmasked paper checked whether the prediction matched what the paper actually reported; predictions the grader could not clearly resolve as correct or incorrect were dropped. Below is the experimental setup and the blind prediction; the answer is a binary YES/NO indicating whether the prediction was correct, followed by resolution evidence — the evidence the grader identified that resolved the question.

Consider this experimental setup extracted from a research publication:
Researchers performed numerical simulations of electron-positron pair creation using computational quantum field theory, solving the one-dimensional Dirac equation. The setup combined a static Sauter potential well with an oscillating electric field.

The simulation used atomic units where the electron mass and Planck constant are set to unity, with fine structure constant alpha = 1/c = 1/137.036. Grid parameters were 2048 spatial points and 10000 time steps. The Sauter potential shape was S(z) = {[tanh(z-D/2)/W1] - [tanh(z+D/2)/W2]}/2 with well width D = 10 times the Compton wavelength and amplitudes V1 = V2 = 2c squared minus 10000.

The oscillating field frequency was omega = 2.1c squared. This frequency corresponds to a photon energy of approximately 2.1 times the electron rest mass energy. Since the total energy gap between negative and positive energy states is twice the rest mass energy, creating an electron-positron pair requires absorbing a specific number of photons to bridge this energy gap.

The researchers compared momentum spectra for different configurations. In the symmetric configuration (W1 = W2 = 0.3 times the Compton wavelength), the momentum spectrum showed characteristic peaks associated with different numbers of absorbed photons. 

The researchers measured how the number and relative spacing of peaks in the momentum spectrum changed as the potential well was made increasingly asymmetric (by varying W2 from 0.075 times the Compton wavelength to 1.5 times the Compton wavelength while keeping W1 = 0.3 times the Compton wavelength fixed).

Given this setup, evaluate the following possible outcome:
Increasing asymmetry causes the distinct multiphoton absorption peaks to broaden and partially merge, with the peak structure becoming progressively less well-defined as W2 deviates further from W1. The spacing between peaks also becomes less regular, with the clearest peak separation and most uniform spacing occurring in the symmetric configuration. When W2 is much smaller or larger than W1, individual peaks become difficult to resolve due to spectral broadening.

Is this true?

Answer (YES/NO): NO